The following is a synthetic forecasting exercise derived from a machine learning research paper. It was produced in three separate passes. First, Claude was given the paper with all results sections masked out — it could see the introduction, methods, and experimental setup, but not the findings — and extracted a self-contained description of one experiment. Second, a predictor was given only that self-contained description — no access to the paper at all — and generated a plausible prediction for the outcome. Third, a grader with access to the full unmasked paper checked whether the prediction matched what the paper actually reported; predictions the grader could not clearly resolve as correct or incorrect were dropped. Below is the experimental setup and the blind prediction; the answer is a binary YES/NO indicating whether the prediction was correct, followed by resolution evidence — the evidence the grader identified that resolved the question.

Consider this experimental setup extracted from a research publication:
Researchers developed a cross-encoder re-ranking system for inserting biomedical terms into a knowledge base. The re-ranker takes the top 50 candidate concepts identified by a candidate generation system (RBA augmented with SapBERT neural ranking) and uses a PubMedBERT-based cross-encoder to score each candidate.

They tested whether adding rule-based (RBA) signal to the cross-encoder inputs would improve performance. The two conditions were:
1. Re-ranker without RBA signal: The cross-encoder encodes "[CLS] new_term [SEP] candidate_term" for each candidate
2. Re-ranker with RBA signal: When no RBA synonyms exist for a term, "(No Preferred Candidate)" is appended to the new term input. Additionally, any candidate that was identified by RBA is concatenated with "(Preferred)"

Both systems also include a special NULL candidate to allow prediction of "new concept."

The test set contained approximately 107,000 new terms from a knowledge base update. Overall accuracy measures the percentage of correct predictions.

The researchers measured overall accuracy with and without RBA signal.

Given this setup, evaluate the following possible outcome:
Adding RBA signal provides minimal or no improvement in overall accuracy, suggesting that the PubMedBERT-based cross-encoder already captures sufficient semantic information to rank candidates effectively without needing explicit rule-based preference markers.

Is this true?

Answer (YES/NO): NO